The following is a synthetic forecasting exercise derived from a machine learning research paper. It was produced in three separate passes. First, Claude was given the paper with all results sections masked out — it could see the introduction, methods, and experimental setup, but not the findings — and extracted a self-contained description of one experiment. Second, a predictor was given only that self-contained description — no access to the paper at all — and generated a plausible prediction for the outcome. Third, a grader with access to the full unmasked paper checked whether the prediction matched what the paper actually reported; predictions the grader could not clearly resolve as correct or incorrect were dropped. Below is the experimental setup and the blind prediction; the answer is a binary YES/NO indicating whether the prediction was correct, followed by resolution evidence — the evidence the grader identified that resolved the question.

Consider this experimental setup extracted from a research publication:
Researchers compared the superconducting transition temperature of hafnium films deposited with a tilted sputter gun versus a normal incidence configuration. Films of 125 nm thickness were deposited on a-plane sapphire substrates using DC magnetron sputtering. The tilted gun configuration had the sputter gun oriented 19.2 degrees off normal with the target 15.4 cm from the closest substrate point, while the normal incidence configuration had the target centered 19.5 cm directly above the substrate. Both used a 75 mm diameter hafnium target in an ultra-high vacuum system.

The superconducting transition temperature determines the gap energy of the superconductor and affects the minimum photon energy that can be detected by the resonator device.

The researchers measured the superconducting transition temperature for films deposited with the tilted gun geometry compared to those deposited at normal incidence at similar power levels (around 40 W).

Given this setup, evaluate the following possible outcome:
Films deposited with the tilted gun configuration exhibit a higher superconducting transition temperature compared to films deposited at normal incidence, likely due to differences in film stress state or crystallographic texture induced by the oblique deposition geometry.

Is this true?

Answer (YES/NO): NO